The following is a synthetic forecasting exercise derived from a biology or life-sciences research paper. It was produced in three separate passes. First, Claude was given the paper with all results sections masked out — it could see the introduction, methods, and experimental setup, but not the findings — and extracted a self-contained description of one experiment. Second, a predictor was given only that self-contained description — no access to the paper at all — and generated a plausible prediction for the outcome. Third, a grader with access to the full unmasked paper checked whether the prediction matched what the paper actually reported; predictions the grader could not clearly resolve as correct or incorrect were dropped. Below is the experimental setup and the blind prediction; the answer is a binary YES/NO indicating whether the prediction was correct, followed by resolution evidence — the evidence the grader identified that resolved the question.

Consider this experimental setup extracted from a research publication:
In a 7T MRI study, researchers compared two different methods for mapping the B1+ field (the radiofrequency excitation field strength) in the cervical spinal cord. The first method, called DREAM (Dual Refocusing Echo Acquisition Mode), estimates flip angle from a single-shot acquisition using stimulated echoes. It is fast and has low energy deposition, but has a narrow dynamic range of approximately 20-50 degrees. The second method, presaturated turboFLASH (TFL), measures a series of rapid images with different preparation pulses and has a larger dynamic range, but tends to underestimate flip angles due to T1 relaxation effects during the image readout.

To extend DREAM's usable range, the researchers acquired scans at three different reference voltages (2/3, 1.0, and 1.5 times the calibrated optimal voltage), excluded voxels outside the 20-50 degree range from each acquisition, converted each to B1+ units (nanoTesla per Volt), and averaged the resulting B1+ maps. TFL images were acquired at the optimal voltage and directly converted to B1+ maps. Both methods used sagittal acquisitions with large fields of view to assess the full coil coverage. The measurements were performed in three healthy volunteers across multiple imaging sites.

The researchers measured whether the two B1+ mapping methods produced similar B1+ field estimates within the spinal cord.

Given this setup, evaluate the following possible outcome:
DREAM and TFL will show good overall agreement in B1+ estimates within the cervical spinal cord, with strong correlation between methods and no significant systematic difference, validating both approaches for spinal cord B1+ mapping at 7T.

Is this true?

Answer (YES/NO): NO